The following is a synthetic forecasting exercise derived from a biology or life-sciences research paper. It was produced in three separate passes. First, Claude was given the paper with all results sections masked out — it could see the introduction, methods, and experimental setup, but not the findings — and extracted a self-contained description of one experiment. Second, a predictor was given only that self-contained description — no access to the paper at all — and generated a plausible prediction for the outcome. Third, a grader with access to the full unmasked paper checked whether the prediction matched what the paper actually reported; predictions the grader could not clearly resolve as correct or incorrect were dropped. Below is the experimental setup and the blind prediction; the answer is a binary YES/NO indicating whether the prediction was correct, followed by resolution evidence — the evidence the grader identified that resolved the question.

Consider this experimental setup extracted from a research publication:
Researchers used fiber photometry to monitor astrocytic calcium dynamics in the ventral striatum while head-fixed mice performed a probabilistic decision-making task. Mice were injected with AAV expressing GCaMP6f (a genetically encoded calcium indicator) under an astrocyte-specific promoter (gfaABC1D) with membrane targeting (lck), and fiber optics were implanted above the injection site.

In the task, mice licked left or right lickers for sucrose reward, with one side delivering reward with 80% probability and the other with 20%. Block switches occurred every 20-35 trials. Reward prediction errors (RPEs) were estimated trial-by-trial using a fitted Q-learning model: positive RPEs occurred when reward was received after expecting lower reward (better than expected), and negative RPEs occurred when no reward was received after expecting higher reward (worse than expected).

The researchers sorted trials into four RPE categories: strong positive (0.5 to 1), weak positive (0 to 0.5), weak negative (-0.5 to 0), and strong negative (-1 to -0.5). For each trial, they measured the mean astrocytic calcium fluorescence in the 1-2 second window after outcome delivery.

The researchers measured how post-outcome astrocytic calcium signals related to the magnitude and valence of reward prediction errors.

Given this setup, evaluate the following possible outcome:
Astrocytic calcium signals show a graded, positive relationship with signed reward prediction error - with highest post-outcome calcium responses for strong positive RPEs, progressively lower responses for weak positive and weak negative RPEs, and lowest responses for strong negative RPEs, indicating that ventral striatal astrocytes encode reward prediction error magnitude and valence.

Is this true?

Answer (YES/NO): YES